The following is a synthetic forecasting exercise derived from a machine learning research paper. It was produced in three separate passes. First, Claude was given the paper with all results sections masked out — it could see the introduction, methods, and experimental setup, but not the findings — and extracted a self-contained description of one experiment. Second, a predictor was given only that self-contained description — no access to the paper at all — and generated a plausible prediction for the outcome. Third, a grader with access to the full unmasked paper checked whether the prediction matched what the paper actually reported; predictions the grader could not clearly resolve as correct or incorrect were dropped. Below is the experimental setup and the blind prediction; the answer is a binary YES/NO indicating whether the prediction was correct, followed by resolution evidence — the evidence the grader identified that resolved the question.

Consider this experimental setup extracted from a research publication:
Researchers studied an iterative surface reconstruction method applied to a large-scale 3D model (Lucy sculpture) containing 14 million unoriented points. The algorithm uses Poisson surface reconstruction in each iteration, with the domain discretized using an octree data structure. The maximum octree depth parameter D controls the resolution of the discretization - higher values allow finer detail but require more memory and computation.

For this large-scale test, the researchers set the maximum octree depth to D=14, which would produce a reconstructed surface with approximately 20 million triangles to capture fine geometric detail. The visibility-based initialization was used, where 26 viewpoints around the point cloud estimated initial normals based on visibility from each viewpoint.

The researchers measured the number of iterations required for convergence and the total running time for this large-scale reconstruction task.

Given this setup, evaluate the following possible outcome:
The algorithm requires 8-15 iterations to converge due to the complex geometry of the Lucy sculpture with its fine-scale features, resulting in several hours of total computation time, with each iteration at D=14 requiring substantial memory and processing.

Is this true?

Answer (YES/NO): NO